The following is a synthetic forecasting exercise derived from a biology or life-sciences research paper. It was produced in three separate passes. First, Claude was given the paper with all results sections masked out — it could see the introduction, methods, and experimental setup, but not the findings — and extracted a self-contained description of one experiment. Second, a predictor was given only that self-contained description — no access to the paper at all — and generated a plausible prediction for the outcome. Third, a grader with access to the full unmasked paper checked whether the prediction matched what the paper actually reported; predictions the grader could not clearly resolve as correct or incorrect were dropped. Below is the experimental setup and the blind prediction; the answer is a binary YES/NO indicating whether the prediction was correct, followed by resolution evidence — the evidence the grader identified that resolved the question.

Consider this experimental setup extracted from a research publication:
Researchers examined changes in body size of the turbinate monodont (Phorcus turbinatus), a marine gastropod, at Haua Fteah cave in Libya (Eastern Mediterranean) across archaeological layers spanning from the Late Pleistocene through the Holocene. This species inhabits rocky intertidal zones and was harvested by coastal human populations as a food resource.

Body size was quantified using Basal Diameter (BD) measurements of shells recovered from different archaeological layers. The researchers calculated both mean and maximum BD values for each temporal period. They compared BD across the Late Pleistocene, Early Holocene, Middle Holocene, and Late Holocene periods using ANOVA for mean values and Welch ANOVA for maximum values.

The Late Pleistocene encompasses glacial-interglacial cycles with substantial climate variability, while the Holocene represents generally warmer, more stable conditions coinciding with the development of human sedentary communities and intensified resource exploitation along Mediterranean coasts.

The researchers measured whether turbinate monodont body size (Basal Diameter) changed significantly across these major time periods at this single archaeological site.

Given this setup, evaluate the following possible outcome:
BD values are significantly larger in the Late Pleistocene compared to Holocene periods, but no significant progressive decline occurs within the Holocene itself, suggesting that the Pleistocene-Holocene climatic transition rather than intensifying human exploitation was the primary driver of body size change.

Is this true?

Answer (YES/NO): NO